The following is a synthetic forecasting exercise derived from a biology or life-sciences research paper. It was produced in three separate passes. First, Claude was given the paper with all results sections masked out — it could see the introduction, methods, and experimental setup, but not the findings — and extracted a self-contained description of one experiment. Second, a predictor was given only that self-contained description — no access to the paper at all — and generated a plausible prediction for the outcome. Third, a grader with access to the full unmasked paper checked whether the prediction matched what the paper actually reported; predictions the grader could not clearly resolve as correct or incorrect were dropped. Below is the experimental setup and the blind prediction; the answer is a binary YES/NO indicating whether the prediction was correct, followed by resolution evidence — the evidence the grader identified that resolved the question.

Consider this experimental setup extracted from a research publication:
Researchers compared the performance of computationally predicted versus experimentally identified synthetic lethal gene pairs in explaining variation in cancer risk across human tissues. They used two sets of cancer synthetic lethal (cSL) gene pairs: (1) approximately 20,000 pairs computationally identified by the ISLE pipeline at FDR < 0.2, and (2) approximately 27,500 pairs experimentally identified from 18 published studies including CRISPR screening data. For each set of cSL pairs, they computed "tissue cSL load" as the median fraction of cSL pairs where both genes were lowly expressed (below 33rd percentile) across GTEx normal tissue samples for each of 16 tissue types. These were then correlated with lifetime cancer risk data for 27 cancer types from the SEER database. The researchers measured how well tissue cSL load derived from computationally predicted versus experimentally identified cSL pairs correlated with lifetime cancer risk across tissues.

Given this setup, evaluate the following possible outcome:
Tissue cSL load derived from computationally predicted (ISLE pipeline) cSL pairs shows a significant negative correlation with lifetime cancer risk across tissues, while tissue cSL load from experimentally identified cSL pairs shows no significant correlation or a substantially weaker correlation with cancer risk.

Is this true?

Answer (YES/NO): YES